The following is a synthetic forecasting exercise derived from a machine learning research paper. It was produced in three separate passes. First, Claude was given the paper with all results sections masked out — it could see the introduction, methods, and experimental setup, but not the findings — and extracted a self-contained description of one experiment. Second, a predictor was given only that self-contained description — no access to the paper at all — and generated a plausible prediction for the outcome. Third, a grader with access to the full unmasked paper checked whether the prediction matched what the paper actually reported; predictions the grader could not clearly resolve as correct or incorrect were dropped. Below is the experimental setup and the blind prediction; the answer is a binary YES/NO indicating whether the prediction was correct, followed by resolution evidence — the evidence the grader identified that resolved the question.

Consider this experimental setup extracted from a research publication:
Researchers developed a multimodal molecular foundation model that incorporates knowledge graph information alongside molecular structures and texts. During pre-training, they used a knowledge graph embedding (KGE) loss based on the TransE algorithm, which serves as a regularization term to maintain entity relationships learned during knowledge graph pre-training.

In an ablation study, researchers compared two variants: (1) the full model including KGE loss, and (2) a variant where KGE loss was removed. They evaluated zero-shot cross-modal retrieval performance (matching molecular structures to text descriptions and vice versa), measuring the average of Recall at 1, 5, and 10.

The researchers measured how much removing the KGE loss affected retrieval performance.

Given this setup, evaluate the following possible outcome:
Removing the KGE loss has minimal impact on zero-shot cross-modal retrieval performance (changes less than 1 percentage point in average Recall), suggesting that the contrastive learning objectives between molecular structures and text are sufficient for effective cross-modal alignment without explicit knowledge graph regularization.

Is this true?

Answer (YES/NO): YES